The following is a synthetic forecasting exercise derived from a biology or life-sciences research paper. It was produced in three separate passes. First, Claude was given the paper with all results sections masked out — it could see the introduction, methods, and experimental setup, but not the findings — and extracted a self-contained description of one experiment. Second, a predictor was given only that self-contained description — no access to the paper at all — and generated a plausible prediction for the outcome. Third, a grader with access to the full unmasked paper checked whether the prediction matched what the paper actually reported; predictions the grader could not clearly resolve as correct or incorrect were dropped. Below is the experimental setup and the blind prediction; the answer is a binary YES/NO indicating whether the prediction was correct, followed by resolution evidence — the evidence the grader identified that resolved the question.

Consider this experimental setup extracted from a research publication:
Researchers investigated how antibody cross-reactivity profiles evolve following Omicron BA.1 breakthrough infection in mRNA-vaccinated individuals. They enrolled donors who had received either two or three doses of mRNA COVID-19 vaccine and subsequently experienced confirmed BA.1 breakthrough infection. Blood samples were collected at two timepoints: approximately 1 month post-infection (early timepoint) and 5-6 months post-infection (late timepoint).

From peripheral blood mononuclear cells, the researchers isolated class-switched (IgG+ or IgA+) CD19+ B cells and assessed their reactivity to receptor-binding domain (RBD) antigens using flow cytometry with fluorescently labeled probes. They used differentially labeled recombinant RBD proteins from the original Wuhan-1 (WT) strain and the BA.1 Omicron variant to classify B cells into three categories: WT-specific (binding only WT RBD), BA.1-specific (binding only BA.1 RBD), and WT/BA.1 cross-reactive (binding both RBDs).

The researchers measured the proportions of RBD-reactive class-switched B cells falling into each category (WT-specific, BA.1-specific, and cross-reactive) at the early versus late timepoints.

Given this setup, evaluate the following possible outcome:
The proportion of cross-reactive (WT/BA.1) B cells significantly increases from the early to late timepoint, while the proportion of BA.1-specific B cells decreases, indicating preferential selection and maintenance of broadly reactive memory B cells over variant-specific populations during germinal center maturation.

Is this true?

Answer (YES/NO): NO